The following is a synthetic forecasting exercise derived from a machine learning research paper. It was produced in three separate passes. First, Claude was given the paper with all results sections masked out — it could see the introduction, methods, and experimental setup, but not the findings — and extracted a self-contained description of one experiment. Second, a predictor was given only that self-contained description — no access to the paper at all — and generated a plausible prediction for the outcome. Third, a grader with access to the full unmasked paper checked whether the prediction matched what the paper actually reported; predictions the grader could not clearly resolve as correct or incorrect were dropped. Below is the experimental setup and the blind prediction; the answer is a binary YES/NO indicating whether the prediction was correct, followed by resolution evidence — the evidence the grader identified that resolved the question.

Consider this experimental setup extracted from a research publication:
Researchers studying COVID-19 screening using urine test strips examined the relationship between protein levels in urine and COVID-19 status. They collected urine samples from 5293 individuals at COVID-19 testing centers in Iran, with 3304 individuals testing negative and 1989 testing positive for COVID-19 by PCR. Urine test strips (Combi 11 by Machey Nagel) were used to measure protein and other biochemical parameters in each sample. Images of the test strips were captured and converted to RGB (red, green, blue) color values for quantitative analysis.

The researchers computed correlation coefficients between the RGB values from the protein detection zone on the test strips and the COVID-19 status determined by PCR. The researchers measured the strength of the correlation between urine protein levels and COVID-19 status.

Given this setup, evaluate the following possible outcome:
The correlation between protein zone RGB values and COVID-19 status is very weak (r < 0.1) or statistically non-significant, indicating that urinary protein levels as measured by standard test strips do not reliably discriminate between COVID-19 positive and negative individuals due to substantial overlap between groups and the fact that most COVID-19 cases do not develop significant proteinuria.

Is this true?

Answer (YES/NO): NO